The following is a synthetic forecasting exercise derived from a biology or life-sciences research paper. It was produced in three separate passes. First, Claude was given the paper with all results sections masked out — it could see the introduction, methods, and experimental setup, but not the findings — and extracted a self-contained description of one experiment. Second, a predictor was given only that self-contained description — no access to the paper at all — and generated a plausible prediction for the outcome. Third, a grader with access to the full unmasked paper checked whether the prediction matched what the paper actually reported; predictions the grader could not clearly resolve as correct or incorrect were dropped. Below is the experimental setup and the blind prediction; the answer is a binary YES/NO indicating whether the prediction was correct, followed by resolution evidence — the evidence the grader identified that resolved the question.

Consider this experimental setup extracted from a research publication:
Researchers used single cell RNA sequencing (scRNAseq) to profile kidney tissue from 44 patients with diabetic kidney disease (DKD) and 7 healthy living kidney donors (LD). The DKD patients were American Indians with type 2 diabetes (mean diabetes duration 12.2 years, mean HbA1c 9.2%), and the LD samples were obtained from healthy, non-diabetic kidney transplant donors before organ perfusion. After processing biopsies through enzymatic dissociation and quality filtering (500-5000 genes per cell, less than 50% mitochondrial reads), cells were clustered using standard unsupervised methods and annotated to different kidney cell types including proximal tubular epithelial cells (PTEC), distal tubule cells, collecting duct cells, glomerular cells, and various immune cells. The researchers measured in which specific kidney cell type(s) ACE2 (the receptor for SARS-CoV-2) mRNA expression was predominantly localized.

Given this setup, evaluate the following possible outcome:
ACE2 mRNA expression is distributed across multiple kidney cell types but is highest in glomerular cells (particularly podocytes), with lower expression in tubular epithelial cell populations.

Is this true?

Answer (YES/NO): NO